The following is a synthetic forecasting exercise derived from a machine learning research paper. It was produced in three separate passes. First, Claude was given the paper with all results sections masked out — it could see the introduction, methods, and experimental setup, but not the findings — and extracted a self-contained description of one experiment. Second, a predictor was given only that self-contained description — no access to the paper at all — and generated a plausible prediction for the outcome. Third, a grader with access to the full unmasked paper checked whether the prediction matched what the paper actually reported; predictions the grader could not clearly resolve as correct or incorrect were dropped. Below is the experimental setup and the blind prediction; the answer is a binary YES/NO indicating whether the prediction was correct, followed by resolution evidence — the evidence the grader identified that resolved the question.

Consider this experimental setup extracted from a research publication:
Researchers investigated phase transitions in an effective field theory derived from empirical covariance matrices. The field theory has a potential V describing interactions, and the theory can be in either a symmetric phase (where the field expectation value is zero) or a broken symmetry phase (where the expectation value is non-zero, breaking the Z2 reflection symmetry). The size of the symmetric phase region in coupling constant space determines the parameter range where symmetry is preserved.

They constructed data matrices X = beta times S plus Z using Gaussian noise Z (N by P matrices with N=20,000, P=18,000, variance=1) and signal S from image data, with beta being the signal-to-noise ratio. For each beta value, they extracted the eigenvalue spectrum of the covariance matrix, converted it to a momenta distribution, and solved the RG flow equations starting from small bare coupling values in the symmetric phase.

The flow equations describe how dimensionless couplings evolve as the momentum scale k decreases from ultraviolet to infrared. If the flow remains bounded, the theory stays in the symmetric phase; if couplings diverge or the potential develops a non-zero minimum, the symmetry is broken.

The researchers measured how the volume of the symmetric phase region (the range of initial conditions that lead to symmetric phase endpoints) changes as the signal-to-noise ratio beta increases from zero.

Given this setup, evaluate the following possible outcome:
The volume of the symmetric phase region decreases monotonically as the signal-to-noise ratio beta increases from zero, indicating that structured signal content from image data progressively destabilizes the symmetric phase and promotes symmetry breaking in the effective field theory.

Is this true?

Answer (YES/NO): NO